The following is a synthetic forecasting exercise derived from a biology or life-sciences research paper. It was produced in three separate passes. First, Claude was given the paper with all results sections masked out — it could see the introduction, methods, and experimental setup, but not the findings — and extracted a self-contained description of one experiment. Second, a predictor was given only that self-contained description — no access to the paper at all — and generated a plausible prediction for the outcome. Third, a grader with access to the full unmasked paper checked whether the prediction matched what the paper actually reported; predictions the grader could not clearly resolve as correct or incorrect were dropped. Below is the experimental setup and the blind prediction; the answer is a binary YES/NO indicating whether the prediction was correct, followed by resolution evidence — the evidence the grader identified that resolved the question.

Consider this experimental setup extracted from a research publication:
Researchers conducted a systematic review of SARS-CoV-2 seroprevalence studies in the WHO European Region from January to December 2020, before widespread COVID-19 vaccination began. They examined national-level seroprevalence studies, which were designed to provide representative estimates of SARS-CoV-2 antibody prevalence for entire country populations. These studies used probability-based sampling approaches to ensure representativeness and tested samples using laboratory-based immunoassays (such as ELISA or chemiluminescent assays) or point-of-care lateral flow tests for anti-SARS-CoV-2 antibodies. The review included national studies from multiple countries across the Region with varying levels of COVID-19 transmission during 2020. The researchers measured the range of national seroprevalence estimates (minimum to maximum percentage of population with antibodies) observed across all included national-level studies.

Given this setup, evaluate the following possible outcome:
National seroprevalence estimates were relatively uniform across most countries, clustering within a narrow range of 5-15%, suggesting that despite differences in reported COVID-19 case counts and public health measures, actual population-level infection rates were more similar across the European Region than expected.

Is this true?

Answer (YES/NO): NO